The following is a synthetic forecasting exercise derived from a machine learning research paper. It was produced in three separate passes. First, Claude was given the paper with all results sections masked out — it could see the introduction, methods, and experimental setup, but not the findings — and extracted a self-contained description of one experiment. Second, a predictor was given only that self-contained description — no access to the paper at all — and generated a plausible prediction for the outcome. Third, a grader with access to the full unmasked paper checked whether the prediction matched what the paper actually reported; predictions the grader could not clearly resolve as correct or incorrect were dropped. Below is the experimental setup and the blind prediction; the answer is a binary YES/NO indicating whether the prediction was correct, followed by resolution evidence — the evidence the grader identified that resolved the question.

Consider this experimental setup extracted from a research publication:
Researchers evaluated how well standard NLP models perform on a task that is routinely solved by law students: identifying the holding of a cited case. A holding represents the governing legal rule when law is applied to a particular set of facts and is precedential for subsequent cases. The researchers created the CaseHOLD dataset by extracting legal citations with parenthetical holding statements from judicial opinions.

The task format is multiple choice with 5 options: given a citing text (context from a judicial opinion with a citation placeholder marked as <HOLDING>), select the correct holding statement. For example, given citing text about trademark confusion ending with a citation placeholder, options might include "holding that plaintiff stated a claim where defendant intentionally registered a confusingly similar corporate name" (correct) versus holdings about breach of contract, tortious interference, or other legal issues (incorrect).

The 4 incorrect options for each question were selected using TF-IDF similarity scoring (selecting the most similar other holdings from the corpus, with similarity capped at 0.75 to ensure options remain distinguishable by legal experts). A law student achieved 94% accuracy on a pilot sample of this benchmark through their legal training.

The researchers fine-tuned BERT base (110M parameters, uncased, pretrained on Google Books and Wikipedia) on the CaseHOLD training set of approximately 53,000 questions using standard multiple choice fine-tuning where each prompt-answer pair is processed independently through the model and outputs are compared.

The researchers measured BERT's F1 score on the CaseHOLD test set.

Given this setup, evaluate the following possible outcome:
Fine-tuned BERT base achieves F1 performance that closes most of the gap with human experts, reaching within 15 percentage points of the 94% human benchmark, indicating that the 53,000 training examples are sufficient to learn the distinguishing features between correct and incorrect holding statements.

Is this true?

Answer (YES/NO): NO